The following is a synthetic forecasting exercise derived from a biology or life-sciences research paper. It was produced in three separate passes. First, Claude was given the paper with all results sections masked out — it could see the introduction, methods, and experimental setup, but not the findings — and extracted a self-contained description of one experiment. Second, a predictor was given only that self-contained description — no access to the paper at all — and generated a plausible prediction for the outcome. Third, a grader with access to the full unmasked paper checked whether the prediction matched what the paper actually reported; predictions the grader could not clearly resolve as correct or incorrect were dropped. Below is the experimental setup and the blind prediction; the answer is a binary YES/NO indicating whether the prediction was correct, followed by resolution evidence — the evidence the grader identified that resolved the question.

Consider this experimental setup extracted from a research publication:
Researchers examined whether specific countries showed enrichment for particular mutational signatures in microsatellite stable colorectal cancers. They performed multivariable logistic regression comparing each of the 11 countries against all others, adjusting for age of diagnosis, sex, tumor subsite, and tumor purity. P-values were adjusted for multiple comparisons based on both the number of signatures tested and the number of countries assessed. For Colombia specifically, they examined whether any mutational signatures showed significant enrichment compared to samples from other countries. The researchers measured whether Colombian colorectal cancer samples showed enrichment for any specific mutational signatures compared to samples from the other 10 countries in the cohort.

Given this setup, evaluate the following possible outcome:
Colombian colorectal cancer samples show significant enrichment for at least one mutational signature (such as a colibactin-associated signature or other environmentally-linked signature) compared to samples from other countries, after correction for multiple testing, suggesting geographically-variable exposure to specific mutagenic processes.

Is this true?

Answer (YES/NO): YES